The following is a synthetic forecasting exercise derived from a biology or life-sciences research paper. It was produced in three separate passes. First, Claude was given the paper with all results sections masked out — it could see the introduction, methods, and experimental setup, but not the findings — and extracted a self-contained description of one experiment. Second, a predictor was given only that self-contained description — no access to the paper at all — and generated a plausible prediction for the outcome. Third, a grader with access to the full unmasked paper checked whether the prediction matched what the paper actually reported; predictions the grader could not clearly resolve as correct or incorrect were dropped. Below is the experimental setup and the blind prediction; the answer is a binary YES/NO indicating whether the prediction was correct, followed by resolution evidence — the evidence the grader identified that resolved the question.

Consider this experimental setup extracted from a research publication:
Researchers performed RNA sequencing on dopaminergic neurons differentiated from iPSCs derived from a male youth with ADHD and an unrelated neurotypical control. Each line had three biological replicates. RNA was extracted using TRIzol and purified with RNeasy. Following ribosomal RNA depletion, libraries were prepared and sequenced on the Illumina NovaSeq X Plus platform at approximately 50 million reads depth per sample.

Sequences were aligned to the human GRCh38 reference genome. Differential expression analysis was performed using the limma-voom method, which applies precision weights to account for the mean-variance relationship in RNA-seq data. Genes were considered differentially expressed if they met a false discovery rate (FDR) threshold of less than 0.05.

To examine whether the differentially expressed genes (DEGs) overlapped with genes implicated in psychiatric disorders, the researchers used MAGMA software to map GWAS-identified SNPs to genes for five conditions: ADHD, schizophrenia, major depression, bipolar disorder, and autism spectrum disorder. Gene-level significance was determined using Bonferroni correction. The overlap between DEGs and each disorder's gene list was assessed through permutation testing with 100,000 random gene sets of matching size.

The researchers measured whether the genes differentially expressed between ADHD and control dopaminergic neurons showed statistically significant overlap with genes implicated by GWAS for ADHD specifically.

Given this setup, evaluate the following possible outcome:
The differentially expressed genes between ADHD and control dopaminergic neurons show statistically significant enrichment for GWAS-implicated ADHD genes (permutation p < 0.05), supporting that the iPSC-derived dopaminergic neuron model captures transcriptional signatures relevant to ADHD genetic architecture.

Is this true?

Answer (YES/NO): YES